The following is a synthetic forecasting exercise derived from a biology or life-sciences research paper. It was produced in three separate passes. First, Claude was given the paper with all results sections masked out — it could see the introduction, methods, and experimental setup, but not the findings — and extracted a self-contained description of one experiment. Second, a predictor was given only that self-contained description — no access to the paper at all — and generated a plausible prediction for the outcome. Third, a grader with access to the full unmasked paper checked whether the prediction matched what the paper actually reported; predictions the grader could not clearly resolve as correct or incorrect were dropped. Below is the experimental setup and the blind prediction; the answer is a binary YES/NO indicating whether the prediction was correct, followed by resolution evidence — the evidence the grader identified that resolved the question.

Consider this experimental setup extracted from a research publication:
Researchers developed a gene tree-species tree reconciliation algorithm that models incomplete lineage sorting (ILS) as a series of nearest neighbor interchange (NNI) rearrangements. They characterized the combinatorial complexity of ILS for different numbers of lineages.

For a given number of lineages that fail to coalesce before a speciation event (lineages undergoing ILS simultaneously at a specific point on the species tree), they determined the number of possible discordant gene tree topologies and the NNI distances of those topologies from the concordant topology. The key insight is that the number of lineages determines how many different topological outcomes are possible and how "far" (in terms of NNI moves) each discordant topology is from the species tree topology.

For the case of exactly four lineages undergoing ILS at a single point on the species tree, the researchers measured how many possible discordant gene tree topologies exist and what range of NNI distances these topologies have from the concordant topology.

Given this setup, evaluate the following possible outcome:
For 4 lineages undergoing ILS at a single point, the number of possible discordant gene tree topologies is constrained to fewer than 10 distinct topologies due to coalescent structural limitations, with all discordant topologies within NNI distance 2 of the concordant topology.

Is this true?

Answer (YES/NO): NO